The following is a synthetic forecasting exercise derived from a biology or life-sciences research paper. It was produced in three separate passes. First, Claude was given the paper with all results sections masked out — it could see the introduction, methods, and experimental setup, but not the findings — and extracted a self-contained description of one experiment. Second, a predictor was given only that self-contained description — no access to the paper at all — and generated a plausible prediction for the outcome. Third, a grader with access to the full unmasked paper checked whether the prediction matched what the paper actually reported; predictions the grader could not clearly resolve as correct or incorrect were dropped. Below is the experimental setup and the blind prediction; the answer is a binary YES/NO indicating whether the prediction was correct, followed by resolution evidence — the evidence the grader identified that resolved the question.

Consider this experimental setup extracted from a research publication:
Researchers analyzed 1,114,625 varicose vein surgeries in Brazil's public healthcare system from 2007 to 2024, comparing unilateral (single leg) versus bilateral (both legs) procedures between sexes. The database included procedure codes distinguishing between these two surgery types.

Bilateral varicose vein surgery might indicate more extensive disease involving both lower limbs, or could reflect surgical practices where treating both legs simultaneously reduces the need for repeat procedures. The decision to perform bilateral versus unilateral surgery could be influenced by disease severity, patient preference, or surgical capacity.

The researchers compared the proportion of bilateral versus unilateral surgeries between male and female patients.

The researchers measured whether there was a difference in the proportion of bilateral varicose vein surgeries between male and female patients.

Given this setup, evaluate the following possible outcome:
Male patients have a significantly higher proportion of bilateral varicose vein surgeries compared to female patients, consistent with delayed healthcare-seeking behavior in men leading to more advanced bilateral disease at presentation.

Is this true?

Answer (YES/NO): NO